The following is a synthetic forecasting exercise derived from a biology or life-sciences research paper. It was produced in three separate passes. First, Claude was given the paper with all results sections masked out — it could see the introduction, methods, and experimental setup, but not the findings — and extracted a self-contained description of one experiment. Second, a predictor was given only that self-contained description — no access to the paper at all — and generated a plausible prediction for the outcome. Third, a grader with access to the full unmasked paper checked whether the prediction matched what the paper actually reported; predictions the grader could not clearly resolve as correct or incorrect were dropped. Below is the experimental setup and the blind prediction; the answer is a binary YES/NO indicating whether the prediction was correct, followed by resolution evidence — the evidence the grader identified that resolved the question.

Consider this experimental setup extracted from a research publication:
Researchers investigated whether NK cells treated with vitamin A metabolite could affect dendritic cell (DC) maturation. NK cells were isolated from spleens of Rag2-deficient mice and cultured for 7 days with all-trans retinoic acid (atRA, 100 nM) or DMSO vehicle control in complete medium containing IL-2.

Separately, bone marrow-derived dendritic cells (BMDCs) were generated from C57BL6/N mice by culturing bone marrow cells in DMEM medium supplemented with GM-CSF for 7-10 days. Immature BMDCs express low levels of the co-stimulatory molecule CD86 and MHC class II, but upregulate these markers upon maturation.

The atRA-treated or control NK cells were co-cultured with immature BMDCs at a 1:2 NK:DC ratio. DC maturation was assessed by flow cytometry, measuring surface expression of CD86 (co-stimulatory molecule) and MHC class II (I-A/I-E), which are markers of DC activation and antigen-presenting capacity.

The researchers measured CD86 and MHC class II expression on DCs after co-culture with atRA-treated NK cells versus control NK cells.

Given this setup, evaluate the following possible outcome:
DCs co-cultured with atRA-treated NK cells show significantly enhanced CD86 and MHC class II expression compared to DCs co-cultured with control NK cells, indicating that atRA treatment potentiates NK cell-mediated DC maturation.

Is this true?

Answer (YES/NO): NO